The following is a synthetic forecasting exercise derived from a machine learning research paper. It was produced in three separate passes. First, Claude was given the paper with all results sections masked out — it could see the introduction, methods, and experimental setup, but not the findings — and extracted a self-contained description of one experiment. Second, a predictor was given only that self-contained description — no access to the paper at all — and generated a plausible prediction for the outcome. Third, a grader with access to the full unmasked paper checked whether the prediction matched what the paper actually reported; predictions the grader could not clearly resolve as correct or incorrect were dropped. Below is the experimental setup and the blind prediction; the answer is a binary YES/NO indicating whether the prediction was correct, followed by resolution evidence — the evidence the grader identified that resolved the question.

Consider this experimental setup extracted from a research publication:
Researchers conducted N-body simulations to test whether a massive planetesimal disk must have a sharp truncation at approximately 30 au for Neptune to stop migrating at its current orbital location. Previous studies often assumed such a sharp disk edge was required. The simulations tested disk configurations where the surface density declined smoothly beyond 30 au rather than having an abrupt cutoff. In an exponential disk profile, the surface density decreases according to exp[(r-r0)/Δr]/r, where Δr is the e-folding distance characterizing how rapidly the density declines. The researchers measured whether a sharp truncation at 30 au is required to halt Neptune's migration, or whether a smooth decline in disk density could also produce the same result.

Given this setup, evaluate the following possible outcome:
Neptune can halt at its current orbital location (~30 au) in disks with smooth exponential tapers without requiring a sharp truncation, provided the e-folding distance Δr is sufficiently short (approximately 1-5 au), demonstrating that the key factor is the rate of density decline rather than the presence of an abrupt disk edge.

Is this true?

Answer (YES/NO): YES